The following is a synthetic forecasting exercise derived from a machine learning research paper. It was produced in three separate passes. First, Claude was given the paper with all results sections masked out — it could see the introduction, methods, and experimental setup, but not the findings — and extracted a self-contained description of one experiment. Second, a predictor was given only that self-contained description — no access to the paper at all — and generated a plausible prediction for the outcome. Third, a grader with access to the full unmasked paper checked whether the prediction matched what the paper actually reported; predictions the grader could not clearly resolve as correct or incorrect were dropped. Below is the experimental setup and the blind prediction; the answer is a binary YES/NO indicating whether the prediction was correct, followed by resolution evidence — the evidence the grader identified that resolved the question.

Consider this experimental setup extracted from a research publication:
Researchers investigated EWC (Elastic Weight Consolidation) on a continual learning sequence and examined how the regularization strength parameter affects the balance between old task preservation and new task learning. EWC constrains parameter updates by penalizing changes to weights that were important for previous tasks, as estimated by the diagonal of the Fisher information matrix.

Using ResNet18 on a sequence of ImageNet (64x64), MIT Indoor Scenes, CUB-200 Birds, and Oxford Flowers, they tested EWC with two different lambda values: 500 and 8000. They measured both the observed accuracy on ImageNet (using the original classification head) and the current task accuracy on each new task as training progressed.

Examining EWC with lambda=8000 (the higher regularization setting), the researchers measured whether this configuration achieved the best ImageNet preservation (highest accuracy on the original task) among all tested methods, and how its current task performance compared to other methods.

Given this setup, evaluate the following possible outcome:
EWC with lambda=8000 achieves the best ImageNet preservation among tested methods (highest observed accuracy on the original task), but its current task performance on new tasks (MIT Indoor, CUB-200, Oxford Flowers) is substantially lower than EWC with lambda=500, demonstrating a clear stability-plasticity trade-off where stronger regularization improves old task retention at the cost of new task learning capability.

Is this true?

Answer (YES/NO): YES